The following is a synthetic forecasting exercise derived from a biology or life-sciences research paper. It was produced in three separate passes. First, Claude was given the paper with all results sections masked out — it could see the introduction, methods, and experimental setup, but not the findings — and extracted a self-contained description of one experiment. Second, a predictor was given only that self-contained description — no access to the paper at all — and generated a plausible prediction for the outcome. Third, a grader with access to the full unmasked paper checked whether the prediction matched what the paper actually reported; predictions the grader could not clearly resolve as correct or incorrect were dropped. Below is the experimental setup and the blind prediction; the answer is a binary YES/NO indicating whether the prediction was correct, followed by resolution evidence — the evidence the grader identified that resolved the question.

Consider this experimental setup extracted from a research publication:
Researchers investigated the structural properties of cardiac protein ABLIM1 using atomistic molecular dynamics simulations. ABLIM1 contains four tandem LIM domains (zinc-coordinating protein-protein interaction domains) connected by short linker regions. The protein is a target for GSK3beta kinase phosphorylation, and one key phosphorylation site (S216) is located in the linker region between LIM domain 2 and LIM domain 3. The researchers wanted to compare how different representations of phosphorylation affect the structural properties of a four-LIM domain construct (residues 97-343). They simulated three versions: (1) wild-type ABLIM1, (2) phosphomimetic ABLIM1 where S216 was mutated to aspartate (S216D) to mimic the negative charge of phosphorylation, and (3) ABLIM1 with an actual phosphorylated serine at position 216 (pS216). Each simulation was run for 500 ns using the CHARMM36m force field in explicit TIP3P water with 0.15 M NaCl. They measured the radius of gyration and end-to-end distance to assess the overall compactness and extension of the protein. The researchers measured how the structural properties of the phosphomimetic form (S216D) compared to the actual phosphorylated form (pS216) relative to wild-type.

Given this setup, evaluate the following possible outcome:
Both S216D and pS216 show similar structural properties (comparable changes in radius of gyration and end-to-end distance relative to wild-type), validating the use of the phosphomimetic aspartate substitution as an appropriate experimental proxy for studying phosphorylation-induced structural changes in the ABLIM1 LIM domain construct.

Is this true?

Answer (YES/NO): YES